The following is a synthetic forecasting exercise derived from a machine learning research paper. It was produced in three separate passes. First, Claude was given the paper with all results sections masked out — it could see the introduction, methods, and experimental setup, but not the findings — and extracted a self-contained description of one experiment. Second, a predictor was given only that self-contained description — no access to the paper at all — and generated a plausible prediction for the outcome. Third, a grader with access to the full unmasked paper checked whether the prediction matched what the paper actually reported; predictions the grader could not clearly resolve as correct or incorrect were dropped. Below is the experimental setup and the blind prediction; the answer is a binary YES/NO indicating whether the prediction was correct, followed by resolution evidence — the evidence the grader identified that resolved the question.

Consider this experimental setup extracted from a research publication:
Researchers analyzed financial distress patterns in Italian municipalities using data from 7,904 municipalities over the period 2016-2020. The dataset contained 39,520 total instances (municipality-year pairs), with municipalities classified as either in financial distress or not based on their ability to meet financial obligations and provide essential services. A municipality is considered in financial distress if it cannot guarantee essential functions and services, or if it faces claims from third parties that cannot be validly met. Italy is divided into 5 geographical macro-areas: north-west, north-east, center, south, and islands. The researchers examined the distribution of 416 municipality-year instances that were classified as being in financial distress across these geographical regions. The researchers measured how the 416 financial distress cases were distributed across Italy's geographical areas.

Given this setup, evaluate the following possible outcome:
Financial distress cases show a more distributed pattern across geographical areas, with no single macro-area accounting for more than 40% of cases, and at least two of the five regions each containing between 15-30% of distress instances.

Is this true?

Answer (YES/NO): NO